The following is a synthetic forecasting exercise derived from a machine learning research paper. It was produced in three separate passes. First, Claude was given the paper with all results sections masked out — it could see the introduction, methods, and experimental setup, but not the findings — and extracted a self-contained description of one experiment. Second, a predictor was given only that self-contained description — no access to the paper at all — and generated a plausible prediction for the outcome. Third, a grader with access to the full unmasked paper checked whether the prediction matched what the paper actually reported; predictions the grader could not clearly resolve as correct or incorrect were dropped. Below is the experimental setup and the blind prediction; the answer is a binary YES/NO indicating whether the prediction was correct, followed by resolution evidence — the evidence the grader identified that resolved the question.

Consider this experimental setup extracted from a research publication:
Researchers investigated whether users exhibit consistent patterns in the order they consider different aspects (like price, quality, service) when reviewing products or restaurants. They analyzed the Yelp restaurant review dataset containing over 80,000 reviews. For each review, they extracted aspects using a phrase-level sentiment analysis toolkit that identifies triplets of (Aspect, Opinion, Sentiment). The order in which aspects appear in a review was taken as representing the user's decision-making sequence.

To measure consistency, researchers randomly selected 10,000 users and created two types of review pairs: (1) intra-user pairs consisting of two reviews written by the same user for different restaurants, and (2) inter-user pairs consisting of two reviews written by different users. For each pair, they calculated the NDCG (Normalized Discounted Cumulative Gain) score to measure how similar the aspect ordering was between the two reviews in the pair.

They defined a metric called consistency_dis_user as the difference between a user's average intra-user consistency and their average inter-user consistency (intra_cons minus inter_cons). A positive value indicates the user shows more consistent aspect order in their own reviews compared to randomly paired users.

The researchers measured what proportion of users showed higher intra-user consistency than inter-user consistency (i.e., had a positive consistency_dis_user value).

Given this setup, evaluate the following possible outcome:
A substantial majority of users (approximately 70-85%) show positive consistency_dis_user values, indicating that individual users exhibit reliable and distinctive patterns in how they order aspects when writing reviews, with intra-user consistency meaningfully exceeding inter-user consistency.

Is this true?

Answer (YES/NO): YES